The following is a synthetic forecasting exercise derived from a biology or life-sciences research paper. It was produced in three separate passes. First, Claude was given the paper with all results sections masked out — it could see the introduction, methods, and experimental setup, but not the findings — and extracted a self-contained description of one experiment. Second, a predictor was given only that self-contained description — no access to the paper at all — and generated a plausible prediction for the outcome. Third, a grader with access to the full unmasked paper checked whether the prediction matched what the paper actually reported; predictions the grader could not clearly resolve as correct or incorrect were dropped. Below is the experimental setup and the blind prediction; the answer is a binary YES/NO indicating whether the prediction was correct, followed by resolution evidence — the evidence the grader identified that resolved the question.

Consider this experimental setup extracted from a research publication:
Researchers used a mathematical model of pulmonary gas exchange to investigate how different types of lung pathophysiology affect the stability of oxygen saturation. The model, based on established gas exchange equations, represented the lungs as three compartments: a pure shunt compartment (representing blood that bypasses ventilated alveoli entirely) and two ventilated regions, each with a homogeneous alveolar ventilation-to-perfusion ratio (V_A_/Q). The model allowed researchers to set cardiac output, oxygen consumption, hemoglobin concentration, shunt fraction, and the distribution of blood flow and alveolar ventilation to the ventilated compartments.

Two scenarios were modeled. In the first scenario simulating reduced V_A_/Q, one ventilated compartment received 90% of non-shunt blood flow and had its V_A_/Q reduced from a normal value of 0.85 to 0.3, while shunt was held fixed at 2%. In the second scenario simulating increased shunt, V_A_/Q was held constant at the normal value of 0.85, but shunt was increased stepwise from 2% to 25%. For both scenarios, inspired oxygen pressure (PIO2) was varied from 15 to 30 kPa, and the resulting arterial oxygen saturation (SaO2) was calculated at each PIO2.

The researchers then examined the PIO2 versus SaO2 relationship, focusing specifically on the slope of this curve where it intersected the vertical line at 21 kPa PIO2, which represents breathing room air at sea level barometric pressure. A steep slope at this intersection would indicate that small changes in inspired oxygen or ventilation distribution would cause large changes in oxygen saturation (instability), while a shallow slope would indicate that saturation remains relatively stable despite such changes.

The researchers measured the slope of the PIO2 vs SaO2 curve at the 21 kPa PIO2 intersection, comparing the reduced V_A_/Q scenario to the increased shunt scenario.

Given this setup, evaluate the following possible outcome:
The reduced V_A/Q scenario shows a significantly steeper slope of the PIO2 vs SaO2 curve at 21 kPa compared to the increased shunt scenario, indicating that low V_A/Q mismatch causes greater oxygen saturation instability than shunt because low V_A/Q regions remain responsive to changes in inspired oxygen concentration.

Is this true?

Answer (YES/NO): YES